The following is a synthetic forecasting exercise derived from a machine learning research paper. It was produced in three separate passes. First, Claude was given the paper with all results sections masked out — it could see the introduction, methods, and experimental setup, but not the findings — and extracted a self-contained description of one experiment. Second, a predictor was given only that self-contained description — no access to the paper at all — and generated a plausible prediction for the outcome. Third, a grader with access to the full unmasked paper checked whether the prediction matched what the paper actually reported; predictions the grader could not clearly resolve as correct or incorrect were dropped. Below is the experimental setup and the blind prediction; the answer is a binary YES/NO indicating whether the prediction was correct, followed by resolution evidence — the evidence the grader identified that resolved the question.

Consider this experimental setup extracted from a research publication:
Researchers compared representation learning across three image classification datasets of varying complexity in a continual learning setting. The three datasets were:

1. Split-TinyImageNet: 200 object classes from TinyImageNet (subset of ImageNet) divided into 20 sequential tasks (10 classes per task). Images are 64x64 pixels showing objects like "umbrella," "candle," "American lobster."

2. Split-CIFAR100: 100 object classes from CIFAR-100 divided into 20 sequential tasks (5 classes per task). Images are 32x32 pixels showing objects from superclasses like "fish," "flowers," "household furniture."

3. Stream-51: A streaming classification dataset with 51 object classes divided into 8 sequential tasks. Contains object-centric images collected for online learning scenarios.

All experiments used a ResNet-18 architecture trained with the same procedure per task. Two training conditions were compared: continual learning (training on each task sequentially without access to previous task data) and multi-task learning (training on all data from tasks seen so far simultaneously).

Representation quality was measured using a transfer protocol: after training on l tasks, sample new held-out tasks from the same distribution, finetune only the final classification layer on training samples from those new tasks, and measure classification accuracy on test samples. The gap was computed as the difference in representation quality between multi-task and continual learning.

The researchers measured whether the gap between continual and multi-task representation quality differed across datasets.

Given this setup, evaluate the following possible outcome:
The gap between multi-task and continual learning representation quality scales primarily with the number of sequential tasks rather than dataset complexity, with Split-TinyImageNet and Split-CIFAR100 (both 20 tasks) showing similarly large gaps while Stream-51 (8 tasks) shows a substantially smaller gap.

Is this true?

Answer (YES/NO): NO